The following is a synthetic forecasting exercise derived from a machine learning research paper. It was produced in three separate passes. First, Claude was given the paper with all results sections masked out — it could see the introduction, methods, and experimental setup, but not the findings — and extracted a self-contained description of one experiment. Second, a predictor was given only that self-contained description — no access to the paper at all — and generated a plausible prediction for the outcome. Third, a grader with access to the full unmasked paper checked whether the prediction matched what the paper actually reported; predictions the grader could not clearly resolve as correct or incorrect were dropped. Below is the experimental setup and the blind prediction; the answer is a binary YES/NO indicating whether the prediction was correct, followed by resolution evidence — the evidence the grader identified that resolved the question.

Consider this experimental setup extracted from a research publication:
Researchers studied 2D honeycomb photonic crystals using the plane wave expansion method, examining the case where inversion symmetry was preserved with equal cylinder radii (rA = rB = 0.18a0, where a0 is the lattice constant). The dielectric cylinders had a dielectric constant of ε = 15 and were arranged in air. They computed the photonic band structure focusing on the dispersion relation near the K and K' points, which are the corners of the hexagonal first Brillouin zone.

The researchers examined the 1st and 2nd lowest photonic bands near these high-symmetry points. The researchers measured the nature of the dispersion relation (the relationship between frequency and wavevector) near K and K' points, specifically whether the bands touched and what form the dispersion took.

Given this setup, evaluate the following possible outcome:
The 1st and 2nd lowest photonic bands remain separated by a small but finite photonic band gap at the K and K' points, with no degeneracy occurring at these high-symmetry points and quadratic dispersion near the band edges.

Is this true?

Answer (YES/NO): NO